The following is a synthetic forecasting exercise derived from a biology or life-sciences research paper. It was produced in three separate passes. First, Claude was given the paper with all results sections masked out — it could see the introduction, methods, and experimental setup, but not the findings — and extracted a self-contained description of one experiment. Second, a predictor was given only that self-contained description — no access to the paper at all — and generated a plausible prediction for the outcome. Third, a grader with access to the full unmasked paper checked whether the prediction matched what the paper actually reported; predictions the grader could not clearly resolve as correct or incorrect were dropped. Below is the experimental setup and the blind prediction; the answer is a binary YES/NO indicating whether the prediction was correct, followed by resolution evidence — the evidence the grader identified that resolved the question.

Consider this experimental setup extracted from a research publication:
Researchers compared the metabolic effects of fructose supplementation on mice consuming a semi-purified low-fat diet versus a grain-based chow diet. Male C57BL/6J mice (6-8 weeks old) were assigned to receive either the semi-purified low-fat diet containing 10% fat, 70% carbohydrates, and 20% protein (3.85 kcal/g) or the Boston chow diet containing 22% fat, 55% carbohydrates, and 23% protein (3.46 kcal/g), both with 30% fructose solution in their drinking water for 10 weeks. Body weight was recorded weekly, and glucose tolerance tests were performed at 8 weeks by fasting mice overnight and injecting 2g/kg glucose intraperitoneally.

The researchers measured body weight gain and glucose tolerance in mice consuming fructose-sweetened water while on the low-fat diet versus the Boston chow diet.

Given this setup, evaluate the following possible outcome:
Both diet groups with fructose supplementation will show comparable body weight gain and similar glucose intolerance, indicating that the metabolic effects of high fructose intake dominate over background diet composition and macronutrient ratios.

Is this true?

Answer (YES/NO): NO